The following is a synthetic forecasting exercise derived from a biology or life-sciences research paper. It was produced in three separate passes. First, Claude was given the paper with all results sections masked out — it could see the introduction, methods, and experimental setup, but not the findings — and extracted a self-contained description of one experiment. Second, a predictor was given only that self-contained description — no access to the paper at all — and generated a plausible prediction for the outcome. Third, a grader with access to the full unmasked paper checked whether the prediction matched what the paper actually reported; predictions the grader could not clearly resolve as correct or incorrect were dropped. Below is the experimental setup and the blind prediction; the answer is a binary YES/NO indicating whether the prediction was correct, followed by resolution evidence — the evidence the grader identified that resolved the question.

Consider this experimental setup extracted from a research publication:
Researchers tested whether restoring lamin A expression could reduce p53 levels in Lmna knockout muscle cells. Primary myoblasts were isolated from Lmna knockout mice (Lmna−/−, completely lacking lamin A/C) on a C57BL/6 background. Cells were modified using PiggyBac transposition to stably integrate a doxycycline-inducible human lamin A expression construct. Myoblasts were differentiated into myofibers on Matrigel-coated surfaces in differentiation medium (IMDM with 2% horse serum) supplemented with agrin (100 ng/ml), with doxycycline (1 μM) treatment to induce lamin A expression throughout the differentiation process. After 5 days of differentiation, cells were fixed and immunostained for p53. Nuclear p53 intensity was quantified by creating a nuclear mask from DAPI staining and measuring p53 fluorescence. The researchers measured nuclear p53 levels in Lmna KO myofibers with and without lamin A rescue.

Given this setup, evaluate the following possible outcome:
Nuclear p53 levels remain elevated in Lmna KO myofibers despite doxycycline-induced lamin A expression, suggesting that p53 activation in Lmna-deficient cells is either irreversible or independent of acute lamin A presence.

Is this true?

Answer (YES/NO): NO